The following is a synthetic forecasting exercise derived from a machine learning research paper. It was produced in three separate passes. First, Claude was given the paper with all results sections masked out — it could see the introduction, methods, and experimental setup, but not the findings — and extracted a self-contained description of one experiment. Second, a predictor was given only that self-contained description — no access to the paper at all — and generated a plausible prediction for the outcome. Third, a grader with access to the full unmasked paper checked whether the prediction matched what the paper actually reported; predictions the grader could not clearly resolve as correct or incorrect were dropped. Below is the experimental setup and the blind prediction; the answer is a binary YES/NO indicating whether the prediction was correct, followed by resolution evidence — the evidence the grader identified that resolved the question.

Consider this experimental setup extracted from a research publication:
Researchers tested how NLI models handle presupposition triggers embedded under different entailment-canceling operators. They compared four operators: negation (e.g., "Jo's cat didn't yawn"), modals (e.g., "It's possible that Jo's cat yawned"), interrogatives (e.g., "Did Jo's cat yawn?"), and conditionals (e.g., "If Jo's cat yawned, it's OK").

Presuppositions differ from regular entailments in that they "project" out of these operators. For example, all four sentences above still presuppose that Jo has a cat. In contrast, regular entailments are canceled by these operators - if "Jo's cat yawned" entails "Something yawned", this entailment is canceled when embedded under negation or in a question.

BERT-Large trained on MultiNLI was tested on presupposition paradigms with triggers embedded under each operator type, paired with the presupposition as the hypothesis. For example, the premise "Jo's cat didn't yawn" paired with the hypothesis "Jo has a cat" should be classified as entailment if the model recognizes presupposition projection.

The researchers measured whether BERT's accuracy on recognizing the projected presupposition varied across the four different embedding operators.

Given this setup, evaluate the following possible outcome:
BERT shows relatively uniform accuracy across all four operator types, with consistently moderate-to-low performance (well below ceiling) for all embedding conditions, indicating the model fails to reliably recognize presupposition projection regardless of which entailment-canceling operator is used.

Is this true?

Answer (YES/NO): NO